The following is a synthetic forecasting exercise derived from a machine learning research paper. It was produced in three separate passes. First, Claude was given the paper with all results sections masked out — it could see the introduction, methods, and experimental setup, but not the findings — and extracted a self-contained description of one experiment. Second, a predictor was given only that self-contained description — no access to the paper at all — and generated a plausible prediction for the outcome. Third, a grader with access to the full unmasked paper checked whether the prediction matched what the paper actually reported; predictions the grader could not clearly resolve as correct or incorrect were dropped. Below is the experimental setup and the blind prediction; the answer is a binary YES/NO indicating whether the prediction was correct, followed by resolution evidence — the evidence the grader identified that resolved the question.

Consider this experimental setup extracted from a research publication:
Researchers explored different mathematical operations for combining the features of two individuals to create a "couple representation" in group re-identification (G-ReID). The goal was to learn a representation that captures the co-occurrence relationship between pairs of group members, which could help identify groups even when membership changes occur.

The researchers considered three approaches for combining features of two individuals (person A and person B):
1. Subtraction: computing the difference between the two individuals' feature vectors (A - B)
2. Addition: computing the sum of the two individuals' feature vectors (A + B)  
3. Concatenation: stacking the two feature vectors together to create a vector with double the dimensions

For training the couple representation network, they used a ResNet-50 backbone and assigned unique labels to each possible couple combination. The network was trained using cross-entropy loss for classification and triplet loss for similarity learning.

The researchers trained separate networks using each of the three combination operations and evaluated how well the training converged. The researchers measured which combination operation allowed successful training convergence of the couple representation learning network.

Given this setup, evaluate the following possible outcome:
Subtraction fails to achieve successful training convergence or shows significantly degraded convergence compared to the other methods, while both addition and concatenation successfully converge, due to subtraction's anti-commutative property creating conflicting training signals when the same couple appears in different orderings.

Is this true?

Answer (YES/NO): NO